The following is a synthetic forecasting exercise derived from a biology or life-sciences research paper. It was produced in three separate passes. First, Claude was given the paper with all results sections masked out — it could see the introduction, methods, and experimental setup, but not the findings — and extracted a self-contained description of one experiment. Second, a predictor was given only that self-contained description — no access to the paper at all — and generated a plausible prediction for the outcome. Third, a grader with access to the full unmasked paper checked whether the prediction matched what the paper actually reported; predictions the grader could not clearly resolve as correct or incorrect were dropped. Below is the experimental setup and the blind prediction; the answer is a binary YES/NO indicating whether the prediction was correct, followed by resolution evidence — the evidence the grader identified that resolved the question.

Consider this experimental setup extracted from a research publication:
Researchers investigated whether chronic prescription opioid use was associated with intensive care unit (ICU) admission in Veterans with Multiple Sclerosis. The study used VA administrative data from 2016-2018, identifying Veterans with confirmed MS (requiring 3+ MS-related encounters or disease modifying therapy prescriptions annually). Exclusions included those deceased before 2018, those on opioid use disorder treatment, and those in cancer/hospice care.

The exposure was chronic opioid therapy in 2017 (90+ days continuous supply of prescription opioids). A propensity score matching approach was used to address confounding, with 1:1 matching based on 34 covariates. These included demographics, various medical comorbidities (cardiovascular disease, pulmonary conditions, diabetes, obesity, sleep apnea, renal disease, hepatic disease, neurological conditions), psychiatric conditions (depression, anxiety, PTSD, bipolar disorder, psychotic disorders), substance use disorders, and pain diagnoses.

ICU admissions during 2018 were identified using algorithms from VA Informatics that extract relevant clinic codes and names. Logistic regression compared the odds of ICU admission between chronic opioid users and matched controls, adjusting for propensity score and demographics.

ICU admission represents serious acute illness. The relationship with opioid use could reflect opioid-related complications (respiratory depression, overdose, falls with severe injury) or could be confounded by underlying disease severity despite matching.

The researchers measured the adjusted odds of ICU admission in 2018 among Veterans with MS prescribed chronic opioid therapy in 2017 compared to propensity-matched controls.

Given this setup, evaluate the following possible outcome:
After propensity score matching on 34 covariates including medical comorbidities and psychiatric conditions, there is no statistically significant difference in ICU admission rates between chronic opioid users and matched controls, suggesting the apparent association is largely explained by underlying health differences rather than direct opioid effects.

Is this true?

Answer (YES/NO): YES